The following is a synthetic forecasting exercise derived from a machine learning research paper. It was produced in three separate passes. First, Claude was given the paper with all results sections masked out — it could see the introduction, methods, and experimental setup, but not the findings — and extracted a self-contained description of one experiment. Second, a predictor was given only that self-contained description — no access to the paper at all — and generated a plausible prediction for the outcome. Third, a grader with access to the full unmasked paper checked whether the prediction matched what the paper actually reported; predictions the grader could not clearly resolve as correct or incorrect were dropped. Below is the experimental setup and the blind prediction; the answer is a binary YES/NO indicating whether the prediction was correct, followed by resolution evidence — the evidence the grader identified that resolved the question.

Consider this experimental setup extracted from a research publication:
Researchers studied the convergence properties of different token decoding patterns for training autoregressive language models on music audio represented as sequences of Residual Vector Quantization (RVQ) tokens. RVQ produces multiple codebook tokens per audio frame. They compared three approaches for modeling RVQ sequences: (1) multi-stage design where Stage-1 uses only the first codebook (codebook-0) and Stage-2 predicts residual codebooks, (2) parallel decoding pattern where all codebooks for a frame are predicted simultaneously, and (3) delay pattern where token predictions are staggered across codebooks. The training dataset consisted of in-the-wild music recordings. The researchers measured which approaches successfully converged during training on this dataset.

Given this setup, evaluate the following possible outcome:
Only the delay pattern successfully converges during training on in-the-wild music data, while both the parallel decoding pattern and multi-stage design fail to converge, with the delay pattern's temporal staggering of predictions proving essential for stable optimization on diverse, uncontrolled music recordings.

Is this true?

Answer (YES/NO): NO